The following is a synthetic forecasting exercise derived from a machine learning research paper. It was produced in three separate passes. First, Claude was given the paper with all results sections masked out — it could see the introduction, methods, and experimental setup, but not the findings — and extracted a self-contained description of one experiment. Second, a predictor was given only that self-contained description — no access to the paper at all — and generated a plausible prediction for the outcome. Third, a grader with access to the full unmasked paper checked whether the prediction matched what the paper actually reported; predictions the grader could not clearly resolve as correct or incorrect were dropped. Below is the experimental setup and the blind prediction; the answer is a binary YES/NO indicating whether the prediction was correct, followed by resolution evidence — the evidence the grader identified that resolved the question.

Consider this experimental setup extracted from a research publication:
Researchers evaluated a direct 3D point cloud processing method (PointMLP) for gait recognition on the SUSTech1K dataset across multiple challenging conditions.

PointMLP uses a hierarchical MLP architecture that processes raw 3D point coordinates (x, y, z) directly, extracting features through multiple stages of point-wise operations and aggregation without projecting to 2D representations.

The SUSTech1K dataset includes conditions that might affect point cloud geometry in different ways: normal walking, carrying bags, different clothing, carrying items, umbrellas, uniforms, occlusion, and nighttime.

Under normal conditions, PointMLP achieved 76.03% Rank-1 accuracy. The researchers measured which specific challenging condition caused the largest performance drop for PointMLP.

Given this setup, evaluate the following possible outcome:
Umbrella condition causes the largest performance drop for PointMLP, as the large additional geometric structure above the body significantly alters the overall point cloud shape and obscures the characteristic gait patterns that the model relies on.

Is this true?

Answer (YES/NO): NO